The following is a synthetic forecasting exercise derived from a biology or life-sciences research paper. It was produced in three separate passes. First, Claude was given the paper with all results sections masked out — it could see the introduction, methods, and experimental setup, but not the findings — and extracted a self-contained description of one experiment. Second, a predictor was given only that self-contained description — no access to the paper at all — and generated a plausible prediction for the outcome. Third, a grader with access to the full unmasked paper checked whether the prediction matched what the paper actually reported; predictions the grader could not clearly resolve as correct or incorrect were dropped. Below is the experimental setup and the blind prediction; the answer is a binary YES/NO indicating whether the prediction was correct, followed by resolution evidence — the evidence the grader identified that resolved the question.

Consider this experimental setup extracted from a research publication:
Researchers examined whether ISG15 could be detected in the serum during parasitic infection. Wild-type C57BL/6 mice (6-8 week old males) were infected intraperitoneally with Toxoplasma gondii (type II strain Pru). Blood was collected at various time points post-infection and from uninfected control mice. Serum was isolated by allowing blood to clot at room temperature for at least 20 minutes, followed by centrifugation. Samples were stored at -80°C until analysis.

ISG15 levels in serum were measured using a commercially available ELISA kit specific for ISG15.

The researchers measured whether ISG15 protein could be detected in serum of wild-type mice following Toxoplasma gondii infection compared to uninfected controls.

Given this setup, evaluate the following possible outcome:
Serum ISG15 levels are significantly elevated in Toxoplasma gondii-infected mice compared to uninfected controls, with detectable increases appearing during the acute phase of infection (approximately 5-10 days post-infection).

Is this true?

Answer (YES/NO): NO